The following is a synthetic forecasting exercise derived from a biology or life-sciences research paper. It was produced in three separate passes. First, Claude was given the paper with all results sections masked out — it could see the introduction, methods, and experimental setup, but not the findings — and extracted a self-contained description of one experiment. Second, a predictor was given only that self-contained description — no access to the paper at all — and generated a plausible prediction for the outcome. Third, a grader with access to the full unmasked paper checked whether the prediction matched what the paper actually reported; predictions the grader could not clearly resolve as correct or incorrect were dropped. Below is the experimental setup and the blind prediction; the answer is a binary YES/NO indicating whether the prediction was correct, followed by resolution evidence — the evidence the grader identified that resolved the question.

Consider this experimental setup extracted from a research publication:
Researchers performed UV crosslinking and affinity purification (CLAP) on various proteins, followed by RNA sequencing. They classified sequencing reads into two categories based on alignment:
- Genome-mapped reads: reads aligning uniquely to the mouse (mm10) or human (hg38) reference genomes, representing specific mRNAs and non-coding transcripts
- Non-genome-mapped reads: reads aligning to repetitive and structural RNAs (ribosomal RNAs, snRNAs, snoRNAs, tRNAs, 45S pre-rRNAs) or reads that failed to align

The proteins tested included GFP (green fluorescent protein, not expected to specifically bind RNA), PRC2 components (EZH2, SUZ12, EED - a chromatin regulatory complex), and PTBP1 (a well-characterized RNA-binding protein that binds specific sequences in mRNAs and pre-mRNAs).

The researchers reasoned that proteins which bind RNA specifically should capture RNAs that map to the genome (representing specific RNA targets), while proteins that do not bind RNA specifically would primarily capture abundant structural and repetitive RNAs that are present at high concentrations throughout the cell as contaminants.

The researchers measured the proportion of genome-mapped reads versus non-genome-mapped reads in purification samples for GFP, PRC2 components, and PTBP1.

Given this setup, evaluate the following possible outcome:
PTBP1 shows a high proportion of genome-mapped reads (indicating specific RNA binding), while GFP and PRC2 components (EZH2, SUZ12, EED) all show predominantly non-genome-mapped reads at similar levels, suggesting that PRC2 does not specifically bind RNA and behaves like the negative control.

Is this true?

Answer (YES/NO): YES